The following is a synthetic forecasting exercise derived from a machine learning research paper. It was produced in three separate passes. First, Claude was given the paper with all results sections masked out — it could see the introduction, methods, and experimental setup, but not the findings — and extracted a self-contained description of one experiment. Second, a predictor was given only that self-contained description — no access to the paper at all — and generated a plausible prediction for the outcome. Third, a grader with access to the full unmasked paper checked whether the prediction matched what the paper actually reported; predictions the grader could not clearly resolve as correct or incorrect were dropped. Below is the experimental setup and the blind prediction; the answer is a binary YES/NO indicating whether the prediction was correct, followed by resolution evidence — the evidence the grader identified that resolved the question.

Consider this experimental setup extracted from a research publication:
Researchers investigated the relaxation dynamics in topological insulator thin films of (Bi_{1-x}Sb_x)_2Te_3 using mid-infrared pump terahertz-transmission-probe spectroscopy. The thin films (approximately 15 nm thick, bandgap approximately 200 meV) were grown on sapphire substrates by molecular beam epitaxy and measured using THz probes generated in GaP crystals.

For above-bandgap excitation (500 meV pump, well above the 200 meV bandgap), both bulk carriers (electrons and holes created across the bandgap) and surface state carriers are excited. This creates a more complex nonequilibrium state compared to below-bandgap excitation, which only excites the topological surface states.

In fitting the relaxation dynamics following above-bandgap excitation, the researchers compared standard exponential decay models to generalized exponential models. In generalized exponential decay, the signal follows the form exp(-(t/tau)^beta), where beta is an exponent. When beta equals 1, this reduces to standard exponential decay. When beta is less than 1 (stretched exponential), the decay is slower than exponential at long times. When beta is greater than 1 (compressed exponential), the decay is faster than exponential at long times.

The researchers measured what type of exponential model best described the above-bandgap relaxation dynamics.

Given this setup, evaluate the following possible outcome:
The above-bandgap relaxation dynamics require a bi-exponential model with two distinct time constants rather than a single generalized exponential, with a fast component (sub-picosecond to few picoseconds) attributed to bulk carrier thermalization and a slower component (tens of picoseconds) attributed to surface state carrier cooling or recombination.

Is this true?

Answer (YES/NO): NO